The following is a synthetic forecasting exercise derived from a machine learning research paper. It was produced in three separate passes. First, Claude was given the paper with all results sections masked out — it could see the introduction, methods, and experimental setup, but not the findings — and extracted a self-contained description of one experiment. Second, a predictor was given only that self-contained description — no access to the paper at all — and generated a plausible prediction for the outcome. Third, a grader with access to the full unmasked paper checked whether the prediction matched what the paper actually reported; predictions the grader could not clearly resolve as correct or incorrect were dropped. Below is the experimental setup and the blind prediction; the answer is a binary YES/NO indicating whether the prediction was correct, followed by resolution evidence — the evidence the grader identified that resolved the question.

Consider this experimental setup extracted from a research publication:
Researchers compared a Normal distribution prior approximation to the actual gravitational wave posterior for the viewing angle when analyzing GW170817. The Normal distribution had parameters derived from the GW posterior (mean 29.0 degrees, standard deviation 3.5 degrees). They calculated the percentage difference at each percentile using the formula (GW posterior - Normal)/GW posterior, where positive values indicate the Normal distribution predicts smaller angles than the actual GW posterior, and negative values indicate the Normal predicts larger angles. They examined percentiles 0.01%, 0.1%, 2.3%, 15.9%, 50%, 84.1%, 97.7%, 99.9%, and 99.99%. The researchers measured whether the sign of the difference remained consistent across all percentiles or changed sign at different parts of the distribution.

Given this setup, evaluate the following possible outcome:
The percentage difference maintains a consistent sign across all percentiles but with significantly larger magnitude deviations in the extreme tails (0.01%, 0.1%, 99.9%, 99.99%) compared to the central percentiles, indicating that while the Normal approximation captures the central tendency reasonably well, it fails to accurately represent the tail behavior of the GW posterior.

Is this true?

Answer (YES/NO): NO